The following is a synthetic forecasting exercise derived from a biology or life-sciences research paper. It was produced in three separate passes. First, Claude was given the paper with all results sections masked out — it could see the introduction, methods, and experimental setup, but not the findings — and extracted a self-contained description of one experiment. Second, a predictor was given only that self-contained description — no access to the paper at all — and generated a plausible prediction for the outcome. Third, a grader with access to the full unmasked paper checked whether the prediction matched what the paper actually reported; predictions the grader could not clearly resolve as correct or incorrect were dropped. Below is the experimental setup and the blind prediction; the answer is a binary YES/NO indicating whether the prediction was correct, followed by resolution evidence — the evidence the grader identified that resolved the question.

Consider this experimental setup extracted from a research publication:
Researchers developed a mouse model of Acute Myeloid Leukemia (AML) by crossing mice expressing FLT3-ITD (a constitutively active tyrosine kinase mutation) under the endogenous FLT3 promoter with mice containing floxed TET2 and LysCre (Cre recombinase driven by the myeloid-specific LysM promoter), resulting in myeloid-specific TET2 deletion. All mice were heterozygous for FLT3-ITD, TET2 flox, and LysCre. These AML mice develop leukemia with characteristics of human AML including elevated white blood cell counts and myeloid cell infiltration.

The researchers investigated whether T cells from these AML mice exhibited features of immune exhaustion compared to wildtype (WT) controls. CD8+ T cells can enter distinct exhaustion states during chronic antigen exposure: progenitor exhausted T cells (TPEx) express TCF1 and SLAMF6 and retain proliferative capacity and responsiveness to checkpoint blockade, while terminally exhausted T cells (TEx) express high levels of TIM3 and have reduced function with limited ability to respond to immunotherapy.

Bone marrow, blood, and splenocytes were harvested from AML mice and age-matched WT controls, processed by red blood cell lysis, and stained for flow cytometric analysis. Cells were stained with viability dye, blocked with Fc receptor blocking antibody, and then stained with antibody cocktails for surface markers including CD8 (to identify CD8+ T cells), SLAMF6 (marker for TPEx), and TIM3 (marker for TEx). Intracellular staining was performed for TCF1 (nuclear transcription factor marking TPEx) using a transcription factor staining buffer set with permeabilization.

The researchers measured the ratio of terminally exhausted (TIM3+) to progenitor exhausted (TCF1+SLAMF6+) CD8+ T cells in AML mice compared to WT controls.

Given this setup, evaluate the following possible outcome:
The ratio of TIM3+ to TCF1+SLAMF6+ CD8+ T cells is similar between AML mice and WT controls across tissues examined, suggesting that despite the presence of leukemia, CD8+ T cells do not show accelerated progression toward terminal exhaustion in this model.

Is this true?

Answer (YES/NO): NO